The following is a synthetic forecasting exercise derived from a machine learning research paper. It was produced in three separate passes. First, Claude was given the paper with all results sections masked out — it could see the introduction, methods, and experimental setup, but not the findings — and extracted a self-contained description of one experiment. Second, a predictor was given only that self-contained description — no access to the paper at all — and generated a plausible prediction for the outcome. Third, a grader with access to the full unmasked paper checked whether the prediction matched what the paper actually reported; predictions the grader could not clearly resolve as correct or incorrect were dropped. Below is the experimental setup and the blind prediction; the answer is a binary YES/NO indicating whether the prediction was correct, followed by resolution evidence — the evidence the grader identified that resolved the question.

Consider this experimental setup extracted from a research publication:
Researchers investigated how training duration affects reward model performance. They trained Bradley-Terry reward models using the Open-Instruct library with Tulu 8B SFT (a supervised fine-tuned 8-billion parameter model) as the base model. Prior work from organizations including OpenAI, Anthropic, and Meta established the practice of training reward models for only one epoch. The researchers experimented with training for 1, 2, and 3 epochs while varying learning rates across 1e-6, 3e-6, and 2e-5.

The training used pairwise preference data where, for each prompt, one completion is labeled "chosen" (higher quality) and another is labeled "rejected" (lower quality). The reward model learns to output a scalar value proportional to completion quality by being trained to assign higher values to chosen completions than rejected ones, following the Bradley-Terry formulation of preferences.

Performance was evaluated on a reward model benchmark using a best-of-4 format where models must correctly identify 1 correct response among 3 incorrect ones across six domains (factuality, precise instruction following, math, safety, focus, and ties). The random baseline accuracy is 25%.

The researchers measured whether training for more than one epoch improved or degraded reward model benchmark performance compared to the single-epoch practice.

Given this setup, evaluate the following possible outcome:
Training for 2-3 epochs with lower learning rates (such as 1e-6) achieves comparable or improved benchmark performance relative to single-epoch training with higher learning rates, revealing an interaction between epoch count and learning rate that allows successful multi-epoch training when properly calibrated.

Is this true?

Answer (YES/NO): NO